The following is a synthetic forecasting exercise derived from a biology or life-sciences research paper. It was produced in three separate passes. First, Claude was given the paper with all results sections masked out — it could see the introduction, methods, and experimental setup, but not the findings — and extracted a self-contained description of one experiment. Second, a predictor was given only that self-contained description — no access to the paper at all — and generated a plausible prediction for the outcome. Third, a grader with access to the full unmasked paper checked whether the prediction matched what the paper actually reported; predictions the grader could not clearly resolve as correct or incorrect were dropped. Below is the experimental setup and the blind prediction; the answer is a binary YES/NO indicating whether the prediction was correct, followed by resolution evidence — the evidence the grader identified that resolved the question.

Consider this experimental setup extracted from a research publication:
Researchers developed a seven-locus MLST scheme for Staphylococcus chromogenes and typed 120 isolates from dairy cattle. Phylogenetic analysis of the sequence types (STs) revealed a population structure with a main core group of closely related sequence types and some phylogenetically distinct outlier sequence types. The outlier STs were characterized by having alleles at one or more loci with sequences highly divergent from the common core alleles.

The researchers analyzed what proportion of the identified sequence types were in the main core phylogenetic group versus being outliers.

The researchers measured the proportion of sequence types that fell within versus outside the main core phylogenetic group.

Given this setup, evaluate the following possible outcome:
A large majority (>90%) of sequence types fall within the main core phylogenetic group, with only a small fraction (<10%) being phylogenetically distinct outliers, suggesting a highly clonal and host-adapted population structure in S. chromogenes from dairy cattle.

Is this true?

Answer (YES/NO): NO